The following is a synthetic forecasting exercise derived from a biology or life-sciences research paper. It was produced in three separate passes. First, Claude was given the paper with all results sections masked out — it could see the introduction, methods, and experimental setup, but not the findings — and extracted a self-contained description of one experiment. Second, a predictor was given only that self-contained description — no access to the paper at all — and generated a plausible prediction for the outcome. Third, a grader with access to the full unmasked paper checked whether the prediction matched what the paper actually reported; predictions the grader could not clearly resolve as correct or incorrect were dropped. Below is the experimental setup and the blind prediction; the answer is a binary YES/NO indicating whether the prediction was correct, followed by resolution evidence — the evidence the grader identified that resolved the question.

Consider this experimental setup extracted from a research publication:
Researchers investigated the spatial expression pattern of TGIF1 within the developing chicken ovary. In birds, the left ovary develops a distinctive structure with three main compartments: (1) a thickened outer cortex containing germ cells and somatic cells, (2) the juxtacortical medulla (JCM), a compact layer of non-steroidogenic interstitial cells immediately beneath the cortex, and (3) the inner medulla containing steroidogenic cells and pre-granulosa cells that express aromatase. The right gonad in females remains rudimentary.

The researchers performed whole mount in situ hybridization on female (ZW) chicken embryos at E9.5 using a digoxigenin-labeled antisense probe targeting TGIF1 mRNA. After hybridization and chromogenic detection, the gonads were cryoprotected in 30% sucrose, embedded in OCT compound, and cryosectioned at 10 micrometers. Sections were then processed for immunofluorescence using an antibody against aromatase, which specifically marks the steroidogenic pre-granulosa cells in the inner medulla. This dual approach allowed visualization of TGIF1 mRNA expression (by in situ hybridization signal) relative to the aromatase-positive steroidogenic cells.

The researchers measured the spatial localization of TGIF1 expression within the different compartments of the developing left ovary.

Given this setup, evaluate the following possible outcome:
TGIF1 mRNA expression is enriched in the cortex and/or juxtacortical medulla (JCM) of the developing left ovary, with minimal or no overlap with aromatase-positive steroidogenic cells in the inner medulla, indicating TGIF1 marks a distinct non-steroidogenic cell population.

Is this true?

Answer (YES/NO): NO